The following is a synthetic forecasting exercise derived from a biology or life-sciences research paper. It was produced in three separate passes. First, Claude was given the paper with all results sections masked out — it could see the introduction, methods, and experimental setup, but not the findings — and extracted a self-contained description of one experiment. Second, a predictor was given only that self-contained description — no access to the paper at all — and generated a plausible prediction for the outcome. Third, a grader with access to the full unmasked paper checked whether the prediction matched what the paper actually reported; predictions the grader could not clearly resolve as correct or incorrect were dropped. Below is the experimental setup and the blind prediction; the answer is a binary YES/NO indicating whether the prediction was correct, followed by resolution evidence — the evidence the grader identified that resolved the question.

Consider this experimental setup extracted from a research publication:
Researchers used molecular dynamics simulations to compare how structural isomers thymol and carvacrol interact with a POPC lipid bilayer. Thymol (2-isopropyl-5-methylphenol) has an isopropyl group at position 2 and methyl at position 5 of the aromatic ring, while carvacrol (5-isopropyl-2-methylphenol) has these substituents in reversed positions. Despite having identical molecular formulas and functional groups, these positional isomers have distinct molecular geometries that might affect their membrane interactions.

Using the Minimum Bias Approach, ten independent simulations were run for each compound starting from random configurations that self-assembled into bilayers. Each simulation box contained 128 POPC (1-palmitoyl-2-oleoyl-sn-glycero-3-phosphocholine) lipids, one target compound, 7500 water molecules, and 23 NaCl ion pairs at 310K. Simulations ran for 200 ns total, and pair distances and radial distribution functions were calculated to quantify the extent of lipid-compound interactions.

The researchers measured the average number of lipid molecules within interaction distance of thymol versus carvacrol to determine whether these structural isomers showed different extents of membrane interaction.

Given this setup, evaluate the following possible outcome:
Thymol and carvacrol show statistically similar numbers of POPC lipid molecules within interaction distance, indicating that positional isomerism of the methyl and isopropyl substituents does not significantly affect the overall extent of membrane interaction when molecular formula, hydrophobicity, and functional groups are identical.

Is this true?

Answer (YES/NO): YES